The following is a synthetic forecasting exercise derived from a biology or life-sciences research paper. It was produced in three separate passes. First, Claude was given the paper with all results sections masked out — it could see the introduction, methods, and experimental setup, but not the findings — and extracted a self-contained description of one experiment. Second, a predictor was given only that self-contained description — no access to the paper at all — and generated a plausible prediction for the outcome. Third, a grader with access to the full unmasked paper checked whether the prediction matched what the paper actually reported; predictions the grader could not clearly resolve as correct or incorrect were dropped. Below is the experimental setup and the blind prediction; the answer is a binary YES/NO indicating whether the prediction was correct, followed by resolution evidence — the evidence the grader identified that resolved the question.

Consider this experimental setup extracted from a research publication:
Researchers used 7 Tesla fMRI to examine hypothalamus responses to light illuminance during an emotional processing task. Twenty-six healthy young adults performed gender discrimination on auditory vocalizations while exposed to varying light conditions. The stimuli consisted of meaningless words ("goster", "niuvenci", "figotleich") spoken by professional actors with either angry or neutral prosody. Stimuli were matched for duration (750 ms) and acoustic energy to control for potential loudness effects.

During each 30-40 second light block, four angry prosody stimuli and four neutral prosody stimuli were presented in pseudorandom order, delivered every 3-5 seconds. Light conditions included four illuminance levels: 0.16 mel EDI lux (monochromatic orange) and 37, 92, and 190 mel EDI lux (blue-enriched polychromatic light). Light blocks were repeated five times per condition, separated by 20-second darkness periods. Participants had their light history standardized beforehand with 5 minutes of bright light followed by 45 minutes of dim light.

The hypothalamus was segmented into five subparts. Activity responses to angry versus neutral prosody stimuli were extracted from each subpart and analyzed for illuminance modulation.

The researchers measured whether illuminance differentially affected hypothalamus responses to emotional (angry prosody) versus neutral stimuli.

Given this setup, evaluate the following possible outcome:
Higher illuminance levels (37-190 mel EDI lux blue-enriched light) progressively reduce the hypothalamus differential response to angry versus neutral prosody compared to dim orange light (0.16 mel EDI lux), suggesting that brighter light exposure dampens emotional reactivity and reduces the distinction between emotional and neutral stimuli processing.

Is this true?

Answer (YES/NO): NO